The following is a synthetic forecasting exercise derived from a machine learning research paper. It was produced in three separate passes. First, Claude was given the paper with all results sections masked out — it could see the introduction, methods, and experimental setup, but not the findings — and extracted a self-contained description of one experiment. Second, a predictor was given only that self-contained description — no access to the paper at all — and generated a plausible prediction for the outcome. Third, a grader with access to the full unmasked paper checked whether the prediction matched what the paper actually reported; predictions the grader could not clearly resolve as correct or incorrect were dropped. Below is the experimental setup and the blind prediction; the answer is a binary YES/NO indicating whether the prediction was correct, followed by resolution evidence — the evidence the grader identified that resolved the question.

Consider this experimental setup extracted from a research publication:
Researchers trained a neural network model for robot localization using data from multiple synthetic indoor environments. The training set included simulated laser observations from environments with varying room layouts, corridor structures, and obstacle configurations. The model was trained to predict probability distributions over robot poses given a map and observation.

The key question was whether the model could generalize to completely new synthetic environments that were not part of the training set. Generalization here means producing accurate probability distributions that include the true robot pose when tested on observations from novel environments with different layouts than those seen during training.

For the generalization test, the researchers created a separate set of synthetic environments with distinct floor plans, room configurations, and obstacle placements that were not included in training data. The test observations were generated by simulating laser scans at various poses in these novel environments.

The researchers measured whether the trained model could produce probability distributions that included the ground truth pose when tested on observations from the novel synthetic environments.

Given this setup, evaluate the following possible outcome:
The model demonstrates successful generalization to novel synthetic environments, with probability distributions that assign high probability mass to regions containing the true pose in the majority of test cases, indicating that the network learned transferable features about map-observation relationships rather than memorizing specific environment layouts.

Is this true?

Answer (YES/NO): YES